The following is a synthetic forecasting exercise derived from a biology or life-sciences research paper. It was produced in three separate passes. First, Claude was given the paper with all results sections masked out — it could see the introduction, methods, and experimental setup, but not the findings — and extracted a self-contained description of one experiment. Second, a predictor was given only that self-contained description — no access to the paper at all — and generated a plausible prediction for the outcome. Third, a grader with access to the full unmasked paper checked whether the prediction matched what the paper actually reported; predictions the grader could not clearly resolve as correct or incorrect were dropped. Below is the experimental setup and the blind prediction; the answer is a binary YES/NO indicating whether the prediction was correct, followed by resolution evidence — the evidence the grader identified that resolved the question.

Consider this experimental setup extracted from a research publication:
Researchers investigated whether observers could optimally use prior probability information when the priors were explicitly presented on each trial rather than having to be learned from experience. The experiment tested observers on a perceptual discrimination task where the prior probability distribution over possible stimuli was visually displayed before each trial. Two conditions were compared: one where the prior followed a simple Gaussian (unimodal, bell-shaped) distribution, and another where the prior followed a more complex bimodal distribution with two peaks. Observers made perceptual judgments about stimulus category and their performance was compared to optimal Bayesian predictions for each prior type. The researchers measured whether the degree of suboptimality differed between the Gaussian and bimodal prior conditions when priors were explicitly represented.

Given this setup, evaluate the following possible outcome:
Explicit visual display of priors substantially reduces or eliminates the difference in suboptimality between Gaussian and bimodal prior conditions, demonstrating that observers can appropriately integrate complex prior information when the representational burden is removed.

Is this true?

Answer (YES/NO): YES